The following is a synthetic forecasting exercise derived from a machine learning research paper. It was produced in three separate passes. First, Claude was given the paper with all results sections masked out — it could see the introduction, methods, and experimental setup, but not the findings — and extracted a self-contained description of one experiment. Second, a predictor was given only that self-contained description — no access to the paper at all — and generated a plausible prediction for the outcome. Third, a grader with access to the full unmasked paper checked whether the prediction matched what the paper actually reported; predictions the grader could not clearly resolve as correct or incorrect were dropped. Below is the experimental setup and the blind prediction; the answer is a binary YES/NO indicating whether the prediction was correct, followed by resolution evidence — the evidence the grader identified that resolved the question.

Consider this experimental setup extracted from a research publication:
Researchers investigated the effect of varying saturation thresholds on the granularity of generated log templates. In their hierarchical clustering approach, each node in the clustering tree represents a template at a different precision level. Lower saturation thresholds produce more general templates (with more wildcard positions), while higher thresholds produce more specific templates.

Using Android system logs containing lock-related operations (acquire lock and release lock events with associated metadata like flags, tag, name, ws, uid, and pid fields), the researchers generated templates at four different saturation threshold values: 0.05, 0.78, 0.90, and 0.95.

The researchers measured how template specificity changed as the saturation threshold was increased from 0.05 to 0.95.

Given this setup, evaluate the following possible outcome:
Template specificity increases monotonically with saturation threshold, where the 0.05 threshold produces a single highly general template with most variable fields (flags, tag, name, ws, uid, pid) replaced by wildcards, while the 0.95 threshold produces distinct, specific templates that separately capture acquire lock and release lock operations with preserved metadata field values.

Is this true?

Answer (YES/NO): NO